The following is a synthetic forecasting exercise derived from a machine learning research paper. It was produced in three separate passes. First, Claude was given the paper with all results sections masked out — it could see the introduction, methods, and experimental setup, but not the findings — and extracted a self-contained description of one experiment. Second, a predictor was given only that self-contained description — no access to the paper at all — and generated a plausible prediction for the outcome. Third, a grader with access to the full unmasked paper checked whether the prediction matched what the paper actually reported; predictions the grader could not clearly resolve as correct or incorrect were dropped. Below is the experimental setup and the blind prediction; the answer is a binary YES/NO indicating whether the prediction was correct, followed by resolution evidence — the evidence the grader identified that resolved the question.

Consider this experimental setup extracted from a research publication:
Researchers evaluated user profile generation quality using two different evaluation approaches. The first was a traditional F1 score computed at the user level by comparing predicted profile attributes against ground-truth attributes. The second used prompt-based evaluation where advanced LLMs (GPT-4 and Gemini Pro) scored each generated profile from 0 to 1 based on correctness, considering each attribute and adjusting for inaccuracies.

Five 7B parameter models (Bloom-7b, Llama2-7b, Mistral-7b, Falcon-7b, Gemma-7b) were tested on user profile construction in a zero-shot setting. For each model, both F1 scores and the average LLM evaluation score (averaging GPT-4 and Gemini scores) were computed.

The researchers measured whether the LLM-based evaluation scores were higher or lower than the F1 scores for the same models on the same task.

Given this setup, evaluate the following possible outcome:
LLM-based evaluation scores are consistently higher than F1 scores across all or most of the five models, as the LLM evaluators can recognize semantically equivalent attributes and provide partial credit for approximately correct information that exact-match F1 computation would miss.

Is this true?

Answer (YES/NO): YES